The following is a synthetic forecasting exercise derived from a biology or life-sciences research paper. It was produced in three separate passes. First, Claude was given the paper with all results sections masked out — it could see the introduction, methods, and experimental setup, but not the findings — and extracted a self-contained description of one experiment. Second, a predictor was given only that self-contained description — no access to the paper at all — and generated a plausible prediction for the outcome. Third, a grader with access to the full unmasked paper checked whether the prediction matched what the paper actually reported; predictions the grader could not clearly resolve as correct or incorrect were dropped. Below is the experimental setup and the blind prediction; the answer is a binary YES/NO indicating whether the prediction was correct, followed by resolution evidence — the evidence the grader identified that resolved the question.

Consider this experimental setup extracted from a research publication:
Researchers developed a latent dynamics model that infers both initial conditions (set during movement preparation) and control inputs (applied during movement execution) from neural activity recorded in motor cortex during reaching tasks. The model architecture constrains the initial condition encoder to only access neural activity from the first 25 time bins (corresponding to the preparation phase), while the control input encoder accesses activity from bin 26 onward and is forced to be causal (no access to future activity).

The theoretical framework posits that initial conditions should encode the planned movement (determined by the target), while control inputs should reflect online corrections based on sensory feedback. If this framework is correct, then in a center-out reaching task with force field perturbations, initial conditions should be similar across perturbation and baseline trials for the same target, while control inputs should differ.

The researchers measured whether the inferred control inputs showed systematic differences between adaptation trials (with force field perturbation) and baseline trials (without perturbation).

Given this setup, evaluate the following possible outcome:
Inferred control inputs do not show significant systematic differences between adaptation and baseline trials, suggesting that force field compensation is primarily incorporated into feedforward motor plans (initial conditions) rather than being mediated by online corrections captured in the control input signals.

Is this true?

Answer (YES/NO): NO